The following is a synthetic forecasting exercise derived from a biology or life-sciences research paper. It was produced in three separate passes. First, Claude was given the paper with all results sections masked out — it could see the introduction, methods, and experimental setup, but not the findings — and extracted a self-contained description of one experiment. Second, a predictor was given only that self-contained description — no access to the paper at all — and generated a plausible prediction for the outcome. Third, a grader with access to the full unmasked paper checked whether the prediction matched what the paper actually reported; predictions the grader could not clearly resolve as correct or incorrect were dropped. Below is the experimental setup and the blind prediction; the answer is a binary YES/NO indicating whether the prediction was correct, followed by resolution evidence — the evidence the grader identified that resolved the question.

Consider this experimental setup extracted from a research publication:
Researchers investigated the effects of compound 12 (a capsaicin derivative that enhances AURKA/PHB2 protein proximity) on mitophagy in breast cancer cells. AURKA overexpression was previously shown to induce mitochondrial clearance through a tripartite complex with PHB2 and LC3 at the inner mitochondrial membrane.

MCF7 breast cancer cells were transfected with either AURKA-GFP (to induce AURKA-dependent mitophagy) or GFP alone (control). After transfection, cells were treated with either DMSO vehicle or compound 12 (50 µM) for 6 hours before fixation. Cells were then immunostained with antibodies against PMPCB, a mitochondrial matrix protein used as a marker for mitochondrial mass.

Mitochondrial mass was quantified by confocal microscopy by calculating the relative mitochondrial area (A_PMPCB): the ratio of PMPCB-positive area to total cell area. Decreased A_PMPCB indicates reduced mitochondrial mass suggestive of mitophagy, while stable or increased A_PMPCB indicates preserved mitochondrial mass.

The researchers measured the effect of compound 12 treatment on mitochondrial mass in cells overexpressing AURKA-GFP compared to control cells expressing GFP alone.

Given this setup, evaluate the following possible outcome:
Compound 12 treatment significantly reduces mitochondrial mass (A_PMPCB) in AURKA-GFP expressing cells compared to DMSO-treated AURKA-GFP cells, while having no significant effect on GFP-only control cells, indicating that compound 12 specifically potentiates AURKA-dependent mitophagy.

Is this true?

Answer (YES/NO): NO